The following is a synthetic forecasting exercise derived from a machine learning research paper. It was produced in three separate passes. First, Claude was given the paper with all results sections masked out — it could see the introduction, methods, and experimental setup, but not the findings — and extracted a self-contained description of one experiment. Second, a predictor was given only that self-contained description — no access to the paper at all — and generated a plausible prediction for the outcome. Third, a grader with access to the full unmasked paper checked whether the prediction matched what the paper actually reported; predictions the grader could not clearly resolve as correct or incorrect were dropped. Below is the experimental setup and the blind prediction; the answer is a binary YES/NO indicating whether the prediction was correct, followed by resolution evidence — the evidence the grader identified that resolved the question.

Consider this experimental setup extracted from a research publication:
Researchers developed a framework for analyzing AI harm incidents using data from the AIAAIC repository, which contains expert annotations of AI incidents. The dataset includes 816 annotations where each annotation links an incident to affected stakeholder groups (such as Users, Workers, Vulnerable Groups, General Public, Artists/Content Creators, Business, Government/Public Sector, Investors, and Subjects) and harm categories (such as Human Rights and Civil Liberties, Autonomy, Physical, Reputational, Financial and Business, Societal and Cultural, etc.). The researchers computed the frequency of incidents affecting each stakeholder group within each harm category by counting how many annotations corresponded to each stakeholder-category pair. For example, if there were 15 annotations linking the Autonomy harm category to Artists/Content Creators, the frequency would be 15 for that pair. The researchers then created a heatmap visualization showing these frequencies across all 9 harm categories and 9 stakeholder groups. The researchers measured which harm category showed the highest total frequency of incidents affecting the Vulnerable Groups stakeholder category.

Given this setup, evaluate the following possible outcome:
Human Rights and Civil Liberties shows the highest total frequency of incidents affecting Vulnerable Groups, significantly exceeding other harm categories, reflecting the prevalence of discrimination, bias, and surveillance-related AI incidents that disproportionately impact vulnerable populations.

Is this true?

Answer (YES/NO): YES